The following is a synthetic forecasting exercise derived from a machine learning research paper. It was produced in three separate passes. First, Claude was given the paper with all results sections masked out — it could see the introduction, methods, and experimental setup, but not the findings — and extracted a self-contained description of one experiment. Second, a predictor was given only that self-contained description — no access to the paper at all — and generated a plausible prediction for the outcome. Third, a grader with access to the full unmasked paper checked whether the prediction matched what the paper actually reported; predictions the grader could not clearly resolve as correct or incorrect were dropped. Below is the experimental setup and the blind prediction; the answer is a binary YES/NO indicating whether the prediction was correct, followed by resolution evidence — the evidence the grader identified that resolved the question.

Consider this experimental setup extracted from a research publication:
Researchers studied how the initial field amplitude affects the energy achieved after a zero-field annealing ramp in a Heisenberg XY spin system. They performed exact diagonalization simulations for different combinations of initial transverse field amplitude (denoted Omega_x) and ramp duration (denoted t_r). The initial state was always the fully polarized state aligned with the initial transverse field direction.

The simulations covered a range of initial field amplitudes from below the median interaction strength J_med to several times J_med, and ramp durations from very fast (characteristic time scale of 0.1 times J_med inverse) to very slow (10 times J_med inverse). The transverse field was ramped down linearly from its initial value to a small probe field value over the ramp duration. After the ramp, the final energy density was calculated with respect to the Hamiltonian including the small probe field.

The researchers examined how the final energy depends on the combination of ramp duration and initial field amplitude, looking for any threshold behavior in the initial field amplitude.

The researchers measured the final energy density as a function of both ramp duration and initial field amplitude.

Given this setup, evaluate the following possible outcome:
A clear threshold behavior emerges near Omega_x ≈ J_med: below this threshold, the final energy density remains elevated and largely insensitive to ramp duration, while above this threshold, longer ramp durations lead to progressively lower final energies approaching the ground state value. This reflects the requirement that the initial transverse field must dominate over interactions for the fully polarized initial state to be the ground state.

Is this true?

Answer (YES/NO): NO